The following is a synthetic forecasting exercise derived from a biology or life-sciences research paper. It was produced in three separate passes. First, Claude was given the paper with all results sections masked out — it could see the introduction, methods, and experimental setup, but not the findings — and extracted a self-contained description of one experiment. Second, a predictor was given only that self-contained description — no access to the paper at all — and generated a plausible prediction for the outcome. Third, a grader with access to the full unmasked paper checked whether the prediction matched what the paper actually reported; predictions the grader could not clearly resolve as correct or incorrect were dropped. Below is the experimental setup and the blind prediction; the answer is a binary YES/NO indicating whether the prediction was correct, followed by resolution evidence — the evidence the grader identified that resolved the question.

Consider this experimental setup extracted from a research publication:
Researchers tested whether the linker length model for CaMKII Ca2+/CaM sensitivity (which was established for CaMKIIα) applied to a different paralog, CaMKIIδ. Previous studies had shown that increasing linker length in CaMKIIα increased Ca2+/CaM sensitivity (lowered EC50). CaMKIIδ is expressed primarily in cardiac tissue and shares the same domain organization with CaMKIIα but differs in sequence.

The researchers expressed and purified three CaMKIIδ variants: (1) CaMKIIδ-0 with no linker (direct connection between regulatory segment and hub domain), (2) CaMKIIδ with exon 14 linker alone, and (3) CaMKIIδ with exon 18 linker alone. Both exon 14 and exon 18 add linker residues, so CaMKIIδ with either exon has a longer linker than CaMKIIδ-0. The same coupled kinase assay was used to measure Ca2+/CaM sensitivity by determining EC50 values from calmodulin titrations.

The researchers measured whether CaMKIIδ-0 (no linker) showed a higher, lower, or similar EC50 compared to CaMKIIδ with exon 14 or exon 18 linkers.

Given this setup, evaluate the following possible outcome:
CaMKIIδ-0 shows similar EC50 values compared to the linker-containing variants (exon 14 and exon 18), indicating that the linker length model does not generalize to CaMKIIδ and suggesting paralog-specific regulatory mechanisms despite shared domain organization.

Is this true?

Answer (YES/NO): NO